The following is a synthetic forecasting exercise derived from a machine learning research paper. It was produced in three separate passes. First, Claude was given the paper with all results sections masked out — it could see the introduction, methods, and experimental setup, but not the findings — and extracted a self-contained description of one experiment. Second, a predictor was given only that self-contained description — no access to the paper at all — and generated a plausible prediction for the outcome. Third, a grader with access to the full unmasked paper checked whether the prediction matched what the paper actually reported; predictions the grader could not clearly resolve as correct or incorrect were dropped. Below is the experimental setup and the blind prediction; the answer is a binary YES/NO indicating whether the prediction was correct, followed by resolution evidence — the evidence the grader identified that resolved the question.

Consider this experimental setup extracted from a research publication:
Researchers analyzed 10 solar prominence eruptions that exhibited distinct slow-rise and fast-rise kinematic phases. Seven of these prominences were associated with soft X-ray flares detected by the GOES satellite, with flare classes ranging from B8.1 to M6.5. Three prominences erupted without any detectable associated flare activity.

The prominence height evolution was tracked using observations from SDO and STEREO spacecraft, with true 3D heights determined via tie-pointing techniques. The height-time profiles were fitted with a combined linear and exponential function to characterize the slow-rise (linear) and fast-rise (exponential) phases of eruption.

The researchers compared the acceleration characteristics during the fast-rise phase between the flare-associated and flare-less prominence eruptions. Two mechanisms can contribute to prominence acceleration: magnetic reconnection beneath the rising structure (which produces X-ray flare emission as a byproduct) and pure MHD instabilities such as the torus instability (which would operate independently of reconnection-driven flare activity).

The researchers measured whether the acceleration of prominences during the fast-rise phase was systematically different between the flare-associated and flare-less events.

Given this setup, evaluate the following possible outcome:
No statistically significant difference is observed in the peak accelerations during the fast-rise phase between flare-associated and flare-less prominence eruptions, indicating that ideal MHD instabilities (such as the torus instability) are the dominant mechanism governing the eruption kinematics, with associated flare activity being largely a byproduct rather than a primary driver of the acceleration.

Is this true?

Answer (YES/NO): NO